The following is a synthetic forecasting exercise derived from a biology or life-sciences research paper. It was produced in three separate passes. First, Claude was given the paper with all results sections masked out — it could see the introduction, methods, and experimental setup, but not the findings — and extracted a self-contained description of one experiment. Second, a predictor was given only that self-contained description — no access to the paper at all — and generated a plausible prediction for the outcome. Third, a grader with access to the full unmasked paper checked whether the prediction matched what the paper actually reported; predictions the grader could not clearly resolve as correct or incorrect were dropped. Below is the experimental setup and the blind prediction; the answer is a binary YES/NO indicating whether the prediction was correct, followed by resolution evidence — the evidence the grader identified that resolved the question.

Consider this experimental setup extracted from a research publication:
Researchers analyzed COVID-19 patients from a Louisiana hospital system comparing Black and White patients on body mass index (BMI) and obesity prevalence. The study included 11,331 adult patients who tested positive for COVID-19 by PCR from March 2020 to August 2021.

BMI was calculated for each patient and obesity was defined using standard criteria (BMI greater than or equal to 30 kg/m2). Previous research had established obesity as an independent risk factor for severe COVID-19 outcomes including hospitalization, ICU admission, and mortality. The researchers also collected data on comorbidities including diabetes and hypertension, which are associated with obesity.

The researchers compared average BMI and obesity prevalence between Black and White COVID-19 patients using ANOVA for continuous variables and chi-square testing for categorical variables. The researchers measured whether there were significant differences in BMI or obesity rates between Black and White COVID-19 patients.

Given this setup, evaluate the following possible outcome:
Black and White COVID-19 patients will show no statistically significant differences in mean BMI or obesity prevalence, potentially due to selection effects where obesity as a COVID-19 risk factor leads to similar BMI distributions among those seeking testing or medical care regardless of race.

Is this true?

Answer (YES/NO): NO